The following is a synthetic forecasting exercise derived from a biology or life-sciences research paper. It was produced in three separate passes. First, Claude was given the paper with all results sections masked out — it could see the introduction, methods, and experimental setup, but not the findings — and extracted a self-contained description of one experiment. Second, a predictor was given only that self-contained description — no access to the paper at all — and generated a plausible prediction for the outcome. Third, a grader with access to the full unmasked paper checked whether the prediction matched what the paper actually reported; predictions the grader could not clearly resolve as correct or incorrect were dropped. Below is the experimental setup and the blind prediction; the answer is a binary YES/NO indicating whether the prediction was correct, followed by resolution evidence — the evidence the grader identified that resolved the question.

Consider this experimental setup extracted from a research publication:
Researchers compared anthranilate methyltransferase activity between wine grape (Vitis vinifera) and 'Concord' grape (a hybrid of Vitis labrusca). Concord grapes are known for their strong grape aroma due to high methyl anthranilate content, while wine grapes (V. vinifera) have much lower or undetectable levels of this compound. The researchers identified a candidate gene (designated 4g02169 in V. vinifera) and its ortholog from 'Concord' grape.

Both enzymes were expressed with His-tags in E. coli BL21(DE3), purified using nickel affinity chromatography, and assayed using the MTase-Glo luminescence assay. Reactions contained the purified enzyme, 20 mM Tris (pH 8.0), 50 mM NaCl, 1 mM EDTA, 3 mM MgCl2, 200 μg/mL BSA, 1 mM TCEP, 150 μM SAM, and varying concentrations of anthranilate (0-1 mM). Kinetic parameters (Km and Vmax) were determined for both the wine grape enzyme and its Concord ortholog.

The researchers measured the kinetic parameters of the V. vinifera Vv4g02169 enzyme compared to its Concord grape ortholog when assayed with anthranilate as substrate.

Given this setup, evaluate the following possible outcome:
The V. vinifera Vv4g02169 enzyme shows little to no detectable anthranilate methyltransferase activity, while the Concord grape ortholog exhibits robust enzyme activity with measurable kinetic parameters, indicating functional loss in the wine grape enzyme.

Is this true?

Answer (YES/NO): NO